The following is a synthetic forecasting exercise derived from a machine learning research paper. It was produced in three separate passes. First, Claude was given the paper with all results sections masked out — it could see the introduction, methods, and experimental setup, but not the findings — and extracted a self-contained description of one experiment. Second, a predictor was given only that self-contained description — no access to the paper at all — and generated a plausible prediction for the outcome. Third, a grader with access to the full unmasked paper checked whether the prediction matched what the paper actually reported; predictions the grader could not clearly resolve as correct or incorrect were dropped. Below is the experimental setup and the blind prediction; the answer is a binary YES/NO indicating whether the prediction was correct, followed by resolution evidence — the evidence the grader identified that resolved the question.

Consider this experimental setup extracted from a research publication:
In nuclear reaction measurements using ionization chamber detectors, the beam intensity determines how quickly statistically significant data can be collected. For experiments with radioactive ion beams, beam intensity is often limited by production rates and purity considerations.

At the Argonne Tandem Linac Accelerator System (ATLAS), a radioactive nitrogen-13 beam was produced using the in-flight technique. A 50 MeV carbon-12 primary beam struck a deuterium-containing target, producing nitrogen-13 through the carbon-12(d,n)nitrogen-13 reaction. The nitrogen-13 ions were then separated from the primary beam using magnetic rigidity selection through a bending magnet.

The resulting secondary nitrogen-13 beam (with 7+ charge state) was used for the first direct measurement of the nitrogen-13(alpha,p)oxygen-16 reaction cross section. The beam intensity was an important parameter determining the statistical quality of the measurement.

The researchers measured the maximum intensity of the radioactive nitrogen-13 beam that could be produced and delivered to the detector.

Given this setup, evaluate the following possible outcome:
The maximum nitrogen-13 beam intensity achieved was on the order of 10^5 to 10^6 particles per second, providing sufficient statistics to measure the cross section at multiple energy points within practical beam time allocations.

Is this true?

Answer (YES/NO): NO